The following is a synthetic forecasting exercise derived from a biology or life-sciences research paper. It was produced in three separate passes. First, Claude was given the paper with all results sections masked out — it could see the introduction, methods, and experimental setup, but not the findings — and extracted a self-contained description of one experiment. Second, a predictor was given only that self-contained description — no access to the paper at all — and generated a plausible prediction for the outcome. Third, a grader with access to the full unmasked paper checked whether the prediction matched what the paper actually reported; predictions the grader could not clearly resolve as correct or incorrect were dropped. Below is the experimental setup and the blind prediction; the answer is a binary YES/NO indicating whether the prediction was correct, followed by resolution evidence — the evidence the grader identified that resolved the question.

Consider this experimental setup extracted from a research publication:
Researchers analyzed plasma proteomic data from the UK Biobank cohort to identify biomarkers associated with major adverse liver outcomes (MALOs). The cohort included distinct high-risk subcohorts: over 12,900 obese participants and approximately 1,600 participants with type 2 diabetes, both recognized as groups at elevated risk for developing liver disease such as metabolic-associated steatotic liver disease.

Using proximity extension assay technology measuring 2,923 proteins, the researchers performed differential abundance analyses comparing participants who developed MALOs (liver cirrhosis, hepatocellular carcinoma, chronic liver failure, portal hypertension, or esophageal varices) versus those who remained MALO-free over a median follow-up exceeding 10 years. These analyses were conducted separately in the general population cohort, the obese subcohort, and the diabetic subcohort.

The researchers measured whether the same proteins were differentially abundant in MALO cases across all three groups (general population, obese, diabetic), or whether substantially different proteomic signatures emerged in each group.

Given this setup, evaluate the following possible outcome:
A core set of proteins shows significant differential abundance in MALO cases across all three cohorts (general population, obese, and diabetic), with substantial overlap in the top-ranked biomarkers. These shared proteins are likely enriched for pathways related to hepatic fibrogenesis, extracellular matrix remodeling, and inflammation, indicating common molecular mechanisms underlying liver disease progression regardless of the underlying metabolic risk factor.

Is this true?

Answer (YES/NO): YES